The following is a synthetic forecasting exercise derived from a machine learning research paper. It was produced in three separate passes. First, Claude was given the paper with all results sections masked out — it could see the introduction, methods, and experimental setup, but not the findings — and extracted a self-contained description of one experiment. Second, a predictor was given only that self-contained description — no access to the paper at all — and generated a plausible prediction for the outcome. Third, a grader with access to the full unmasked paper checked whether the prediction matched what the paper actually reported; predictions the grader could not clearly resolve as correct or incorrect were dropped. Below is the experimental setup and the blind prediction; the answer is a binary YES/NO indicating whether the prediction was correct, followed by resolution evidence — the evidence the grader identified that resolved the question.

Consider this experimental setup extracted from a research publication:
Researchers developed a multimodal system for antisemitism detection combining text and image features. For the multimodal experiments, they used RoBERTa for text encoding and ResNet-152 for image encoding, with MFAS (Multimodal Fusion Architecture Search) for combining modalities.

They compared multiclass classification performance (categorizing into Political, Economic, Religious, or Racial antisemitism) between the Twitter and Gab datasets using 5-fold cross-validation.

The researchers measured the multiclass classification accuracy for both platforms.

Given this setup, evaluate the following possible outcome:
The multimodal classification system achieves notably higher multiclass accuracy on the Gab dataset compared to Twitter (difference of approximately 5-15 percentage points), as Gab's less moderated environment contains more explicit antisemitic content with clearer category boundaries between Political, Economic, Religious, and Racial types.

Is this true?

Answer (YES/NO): NO